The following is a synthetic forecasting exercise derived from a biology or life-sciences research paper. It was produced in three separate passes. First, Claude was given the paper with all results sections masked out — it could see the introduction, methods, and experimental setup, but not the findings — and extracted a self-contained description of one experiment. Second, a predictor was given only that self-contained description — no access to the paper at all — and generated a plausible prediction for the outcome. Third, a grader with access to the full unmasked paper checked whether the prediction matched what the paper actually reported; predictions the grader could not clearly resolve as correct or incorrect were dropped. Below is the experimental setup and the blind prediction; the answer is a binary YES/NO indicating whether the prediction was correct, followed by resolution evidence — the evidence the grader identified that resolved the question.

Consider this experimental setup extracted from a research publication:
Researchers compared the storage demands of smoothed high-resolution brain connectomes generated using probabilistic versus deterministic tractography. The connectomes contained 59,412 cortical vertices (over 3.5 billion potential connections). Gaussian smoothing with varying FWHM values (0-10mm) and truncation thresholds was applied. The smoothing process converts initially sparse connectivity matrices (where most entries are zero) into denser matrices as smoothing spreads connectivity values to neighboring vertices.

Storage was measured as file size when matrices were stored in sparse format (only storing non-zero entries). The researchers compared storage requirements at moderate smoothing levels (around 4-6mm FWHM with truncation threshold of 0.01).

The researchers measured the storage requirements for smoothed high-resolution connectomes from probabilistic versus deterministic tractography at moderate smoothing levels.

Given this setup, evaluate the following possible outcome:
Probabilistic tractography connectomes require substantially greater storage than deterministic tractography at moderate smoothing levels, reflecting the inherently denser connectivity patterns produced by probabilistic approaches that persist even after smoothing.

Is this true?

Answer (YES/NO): YES